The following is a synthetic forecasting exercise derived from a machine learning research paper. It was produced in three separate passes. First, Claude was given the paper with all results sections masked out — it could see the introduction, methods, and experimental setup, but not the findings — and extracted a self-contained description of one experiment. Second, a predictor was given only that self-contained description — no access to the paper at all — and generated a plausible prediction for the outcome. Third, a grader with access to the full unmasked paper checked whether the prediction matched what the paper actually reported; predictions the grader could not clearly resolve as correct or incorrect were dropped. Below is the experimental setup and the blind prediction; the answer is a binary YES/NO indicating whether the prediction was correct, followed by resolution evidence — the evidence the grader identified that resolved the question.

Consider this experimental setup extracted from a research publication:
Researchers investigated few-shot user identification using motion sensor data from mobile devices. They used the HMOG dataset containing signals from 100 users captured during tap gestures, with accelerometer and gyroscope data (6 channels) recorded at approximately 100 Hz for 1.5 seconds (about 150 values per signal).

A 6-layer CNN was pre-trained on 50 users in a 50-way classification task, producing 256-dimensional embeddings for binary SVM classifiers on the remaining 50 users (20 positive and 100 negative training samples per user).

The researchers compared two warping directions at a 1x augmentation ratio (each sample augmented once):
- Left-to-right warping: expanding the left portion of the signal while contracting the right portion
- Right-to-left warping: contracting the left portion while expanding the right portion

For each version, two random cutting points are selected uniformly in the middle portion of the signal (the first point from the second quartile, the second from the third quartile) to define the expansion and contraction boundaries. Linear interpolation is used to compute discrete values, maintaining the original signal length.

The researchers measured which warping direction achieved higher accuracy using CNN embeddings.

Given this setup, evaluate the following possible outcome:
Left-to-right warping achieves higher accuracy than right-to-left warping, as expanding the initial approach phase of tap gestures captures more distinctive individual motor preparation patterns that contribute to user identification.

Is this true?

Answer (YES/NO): NO